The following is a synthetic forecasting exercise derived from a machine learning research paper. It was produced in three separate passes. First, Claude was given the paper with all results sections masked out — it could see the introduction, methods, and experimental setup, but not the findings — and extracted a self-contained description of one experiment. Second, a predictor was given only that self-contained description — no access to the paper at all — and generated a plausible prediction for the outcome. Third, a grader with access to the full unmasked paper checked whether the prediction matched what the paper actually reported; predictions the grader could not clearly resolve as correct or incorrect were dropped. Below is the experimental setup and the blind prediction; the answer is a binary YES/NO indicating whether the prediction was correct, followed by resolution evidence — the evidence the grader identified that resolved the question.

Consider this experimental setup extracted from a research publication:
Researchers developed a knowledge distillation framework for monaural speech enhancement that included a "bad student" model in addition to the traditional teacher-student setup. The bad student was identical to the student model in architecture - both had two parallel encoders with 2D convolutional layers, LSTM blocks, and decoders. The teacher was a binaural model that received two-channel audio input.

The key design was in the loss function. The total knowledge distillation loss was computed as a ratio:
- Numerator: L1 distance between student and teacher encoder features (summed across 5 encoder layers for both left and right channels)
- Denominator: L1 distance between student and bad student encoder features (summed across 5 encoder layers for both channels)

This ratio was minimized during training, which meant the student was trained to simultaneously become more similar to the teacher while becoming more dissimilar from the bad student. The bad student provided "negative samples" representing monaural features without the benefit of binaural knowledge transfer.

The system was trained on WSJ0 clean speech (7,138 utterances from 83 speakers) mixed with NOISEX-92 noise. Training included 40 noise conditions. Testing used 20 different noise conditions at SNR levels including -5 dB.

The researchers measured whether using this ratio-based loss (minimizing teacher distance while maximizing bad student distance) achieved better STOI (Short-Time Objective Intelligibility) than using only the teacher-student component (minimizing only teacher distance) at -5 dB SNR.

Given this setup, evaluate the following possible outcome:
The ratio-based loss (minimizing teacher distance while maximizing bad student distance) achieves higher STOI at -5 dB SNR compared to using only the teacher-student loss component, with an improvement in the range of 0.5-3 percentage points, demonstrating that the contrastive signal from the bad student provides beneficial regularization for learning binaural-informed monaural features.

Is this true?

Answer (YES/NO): YES